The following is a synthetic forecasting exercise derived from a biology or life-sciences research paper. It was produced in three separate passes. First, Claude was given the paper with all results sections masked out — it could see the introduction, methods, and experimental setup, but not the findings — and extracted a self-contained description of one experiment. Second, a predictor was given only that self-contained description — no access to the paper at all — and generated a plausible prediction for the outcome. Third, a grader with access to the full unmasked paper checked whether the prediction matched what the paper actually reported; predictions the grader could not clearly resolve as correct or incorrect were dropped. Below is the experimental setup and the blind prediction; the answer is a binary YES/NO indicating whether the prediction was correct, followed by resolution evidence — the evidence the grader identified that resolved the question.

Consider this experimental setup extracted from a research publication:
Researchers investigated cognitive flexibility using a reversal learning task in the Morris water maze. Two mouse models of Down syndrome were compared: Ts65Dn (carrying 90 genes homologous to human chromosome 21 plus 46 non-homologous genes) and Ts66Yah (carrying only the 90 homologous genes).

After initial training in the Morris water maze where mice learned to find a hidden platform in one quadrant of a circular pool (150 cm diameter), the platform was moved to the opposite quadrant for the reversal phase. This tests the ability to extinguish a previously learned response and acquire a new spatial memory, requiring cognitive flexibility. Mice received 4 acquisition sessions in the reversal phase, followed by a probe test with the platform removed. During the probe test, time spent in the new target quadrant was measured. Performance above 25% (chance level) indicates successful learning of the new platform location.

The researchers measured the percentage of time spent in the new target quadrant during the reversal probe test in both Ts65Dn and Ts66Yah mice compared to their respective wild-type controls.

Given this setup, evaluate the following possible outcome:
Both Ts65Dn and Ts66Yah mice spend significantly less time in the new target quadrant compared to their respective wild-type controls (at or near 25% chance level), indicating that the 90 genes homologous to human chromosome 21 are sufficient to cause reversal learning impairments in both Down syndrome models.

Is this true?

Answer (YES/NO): NO